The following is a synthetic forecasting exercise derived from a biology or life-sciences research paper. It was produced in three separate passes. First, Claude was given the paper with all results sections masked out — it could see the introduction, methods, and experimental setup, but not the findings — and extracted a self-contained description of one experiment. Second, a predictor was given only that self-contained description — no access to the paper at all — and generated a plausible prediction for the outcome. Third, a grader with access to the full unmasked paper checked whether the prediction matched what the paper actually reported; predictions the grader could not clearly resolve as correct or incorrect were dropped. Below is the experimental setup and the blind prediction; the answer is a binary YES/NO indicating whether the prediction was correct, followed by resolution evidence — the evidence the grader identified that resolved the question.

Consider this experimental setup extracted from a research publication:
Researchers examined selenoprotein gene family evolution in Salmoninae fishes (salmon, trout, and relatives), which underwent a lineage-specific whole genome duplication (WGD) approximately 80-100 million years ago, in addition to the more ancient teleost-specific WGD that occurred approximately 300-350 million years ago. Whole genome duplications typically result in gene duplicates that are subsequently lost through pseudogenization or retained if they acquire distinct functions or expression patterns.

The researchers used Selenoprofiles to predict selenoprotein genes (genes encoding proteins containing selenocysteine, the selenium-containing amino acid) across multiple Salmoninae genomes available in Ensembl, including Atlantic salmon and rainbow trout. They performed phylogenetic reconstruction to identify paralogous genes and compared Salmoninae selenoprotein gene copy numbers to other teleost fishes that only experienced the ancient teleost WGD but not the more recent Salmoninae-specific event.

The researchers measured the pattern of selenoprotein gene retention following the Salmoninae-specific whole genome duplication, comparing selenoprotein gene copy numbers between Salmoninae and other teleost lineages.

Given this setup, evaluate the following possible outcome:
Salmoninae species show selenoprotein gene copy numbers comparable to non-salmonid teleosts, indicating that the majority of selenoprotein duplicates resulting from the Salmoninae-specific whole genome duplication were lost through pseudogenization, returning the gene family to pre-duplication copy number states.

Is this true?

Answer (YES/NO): NO